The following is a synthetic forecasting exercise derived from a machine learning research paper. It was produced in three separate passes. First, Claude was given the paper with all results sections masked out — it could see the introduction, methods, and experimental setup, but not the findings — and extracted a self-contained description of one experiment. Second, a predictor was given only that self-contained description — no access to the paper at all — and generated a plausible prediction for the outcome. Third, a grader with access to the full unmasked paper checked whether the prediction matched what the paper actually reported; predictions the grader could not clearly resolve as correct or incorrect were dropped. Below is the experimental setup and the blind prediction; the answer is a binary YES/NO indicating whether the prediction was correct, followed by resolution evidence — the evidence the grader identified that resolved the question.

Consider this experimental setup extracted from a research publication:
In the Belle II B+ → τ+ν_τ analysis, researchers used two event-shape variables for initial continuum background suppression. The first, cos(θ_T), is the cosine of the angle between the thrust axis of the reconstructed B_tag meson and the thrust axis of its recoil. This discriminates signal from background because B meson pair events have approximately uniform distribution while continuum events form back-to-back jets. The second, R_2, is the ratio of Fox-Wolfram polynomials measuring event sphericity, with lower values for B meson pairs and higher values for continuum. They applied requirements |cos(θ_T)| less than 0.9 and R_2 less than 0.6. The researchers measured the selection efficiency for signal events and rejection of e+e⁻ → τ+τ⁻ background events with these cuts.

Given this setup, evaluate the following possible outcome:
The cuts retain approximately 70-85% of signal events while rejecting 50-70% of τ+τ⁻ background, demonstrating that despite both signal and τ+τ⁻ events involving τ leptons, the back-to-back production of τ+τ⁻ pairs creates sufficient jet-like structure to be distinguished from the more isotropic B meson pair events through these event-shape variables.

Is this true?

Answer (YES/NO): NO